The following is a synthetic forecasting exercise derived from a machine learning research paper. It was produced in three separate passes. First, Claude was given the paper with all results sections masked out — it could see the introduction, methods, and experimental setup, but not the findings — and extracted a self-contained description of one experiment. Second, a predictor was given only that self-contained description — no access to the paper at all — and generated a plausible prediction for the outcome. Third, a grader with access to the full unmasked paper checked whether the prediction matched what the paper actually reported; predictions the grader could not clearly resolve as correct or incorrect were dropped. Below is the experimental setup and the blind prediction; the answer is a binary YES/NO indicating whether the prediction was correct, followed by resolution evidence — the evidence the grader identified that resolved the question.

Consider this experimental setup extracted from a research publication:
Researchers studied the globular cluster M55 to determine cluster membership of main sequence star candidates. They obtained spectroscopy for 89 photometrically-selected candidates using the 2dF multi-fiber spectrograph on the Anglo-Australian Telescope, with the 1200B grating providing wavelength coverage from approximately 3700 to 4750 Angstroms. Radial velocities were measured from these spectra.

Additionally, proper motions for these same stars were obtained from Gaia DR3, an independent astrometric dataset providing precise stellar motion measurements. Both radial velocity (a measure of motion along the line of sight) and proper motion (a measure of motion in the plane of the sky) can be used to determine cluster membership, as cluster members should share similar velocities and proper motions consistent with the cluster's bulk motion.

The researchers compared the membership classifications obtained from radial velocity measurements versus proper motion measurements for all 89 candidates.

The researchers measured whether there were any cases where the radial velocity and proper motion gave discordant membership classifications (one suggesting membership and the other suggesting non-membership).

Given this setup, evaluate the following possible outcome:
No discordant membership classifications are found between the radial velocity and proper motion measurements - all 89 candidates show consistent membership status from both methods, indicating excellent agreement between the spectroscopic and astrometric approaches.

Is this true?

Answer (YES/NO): NO